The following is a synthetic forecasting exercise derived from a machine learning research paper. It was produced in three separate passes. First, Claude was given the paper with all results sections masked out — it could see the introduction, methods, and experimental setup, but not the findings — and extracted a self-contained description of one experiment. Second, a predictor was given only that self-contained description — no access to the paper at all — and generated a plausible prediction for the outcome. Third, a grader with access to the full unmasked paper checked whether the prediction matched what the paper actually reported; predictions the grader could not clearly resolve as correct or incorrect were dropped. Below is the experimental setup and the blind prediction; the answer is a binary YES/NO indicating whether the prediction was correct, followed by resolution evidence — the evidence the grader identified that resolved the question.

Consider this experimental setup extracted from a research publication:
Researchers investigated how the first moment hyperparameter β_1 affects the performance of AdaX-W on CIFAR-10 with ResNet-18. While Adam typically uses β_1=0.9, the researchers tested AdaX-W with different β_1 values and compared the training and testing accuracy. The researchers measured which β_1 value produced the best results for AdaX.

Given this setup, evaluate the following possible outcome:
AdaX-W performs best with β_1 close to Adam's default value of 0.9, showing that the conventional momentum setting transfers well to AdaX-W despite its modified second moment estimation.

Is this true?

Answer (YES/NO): YES